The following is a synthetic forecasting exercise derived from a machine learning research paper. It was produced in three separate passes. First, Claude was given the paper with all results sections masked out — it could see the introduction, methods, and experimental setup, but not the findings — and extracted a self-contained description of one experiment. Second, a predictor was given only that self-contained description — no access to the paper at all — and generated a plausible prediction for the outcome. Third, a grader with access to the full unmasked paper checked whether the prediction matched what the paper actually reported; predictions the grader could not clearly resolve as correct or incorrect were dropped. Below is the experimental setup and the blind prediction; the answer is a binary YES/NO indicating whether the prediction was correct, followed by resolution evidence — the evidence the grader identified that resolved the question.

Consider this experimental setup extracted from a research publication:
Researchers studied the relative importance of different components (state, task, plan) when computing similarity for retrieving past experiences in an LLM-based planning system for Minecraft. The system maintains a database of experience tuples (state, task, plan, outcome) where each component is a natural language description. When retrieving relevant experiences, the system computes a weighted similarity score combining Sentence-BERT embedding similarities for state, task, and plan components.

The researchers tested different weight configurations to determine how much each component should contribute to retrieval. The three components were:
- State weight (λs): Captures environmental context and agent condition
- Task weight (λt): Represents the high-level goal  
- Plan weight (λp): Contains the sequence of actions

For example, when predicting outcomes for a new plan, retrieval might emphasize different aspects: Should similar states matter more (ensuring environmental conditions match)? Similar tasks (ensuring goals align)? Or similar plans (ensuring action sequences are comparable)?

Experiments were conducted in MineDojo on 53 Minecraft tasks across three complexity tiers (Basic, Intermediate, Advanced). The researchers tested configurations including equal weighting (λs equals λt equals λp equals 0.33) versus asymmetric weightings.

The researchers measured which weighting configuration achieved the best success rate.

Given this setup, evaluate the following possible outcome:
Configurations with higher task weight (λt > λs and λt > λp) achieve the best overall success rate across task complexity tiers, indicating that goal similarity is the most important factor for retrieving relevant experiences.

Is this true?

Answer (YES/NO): NO